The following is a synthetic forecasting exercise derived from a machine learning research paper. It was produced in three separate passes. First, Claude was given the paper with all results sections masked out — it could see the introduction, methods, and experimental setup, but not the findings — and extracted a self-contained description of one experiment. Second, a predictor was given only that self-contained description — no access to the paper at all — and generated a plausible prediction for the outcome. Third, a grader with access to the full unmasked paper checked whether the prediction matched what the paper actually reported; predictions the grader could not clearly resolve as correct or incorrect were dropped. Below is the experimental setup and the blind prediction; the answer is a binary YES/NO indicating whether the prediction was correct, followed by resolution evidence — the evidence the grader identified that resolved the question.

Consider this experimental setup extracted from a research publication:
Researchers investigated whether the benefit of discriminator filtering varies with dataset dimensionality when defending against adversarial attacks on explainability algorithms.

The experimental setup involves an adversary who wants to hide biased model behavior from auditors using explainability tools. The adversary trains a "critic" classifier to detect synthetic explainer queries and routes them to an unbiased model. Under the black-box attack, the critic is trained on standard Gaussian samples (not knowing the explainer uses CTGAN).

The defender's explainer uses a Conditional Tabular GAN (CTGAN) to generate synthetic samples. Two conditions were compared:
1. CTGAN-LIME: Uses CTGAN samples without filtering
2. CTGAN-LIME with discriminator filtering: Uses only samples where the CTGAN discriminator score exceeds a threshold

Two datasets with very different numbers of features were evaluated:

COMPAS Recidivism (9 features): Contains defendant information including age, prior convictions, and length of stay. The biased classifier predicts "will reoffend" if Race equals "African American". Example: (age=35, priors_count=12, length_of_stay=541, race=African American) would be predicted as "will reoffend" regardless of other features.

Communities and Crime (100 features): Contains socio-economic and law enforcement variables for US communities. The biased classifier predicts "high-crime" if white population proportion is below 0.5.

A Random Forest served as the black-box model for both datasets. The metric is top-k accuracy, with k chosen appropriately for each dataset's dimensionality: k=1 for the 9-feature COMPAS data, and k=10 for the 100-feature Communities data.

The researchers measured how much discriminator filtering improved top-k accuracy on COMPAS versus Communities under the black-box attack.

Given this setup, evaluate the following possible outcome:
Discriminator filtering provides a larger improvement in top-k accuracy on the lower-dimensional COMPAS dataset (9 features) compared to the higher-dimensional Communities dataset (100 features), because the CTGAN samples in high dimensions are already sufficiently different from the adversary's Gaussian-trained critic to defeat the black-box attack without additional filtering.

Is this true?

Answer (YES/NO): NO